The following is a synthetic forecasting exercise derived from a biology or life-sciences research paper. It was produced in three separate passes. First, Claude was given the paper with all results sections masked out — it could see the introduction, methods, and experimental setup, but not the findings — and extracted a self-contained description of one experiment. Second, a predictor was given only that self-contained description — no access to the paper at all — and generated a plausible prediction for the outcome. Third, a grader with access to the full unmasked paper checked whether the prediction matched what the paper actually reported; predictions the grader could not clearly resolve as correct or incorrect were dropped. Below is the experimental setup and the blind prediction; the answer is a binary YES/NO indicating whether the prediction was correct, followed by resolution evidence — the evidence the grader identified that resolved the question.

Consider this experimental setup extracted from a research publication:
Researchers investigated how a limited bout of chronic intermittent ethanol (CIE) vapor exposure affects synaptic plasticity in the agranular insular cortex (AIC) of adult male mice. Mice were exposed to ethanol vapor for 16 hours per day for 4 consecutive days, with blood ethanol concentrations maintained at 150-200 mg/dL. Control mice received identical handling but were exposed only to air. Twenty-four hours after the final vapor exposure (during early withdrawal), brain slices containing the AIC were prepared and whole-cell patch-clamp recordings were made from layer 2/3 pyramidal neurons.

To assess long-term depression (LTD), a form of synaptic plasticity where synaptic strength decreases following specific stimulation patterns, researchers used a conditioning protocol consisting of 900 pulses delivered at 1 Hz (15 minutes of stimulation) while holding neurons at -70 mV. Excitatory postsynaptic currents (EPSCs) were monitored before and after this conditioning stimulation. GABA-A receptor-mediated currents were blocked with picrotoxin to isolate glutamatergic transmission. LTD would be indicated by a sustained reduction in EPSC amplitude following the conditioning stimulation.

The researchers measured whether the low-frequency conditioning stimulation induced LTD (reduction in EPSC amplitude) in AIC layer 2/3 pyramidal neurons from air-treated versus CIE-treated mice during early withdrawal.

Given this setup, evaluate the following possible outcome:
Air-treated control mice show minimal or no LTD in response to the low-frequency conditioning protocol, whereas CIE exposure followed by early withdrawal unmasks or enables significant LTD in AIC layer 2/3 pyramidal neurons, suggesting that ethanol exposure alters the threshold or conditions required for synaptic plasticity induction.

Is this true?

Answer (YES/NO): NO